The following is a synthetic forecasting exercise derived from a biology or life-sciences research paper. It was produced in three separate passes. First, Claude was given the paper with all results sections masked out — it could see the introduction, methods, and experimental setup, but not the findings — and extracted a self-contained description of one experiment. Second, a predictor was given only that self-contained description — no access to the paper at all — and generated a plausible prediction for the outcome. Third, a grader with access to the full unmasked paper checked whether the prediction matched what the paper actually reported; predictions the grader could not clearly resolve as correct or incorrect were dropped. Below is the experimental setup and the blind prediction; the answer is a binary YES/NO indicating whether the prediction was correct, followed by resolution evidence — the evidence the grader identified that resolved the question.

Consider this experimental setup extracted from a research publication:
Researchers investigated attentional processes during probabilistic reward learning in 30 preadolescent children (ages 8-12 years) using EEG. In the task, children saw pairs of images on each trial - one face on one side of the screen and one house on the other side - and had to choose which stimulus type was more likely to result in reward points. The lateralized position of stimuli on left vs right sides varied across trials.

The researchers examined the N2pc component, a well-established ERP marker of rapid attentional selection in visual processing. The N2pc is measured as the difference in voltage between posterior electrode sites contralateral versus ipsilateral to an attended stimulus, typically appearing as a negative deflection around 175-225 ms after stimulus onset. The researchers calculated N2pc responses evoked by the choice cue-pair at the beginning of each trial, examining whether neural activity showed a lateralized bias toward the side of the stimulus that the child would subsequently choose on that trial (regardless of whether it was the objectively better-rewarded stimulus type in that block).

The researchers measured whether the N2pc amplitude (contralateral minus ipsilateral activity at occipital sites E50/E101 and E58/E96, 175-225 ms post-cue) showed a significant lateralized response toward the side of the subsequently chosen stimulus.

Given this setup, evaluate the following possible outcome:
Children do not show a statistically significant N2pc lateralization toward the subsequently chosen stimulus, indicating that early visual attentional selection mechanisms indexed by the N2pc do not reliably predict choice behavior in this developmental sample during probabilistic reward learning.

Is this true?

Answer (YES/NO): NO